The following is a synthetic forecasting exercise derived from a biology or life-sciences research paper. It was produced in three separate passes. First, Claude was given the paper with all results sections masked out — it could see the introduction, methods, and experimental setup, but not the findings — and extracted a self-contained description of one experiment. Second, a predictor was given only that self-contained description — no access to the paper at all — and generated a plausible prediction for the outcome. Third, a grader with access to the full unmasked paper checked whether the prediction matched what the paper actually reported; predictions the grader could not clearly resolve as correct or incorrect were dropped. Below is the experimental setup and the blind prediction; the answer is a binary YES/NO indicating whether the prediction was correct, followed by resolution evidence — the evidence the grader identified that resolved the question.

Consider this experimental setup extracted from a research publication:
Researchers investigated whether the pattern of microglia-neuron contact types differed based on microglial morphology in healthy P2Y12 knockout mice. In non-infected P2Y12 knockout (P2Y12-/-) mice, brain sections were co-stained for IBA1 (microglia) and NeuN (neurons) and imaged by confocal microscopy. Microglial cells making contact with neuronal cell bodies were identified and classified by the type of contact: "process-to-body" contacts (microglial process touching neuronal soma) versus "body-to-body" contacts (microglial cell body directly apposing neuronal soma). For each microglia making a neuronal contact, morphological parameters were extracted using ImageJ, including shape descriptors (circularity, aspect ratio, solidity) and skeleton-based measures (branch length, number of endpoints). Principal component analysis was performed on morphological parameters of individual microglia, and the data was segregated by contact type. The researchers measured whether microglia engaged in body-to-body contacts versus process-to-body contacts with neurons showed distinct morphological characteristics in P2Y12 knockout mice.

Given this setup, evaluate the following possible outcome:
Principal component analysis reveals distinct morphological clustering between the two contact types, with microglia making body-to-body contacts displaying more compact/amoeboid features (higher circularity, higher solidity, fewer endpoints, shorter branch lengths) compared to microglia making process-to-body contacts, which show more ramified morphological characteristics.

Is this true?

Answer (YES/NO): NO